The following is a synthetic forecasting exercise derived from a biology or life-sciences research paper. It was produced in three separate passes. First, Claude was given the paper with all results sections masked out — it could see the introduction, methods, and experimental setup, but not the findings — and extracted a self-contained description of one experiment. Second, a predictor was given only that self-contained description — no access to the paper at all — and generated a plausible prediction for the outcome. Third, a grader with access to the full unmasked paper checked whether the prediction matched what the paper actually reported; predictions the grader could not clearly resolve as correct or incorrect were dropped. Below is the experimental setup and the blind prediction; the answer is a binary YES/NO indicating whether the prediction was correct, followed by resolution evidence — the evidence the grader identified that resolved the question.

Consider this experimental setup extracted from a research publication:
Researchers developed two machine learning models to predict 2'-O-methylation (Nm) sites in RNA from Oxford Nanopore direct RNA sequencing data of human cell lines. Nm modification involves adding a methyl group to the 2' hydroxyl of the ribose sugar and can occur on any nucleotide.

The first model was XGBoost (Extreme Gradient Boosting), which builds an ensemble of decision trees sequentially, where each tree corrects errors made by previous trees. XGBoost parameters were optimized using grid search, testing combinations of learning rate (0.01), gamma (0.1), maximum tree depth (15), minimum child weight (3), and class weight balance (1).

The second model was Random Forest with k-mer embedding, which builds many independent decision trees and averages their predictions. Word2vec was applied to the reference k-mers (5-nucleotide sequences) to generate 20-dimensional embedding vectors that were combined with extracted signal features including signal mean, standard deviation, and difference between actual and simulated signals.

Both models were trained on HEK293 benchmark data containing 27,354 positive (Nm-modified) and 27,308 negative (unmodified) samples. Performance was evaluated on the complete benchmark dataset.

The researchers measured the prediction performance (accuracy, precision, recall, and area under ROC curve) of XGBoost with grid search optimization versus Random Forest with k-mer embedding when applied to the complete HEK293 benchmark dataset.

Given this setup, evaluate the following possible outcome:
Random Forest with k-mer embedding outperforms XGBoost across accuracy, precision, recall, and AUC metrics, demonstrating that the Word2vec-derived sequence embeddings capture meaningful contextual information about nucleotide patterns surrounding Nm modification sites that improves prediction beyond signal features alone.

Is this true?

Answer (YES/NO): NO